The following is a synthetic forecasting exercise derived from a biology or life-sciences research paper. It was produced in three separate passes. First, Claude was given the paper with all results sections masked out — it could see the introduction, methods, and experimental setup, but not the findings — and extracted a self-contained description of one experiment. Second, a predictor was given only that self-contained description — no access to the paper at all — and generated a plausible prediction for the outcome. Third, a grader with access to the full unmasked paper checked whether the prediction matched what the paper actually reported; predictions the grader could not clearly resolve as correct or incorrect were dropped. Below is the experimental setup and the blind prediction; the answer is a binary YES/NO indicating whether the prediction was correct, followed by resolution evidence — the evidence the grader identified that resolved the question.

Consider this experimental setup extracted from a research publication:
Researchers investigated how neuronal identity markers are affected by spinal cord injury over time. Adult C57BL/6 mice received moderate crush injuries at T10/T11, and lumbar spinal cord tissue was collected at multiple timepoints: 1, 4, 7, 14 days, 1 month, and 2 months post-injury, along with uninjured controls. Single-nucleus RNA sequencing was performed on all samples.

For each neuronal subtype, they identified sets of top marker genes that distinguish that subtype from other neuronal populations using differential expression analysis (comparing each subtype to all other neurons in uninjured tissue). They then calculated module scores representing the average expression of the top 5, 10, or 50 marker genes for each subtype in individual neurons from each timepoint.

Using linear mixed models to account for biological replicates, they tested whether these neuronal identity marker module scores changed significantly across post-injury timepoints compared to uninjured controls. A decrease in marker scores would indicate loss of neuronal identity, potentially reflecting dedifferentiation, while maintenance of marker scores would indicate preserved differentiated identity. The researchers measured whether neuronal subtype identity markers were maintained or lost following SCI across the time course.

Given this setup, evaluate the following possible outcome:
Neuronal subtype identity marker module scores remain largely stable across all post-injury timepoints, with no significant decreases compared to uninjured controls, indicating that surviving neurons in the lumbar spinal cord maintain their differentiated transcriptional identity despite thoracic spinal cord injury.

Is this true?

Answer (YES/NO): YES